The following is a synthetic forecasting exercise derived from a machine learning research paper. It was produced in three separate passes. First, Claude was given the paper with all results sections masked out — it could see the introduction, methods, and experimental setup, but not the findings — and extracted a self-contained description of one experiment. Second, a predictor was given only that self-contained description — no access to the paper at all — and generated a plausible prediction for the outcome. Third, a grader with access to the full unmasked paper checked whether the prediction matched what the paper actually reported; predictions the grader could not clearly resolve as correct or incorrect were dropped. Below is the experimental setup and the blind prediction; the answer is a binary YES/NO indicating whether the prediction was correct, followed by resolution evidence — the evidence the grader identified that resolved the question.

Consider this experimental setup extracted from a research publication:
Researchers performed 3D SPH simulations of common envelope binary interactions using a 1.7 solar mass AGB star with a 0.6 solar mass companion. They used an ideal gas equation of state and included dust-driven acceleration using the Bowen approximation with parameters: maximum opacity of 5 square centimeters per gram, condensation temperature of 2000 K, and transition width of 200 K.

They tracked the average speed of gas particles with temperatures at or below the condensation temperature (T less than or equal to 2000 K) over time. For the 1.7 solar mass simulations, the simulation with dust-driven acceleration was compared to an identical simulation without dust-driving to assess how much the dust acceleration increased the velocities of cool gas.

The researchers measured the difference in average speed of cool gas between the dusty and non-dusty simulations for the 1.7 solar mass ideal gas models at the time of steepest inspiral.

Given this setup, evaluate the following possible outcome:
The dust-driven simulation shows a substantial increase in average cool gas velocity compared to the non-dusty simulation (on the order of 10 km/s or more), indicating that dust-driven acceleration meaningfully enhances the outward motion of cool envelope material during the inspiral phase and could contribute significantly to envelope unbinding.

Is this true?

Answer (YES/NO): NO